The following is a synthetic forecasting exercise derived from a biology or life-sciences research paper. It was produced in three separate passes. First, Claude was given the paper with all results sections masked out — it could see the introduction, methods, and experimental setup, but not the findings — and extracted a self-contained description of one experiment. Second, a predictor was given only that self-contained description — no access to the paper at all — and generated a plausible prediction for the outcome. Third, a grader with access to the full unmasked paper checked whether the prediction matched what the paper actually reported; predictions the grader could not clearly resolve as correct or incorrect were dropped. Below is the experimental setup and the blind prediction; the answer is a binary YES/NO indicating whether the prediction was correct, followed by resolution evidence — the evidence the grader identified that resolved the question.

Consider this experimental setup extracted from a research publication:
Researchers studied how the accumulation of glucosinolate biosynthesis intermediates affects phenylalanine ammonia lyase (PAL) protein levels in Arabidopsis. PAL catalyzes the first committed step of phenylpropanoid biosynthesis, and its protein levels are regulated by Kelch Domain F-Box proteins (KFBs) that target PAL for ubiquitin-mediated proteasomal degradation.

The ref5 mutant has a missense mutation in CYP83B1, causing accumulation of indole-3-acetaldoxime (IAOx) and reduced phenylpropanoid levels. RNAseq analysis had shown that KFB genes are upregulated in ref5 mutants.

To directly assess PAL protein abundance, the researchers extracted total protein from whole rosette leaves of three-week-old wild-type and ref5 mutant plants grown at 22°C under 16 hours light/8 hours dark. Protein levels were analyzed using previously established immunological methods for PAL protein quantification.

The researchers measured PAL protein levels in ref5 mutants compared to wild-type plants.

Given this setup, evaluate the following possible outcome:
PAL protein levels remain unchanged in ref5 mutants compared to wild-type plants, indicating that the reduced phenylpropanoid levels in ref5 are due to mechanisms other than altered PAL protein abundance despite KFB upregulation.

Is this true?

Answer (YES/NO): NO